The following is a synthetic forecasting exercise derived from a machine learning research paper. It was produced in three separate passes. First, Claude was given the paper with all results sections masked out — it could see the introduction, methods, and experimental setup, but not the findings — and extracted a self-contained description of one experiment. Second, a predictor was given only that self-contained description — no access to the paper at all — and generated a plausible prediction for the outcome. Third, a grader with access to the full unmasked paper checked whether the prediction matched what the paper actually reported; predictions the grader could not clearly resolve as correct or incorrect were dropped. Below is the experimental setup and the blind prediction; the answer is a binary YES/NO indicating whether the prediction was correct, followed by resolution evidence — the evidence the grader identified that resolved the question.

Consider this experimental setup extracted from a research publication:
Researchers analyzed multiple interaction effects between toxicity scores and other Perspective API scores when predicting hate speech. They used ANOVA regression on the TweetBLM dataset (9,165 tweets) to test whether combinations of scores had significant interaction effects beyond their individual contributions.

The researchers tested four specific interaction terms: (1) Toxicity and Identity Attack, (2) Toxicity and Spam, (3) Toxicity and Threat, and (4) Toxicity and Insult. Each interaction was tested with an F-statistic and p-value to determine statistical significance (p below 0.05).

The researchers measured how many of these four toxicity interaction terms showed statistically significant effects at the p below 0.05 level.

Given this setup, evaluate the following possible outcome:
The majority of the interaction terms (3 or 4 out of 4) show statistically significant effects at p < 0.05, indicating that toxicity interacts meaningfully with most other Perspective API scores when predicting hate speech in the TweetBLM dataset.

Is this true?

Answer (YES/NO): NO